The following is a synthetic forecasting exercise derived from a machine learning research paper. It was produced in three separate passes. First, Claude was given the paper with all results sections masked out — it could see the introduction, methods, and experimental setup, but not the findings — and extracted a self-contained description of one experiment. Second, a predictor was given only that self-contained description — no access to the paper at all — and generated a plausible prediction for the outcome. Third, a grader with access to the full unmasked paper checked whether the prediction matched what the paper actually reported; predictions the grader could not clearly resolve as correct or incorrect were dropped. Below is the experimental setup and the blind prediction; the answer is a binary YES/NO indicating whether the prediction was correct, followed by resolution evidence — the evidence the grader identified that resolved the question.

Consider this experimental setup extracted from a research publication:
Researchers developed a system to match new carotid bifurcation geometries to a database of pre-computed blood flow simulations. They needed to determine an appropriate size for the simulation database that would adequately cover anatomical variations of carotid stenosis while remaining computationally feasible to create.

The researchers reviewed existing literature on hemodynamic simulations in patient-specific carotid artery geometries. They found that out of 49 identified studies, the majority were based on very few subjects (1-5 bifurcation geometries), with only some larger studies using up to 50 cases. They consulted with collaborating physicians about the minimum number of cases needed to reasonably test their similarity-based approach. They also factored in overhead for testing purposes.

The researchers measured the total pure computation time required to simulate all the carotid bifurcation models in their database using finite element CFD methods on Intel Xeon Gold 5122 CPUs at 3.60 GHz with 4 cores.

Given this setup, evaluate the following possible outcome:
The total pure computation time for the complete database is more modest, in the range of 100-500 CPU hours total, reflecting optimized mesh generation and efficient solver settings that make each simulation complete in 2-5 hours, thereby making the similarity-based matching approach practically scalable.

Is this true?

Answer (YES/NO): NO